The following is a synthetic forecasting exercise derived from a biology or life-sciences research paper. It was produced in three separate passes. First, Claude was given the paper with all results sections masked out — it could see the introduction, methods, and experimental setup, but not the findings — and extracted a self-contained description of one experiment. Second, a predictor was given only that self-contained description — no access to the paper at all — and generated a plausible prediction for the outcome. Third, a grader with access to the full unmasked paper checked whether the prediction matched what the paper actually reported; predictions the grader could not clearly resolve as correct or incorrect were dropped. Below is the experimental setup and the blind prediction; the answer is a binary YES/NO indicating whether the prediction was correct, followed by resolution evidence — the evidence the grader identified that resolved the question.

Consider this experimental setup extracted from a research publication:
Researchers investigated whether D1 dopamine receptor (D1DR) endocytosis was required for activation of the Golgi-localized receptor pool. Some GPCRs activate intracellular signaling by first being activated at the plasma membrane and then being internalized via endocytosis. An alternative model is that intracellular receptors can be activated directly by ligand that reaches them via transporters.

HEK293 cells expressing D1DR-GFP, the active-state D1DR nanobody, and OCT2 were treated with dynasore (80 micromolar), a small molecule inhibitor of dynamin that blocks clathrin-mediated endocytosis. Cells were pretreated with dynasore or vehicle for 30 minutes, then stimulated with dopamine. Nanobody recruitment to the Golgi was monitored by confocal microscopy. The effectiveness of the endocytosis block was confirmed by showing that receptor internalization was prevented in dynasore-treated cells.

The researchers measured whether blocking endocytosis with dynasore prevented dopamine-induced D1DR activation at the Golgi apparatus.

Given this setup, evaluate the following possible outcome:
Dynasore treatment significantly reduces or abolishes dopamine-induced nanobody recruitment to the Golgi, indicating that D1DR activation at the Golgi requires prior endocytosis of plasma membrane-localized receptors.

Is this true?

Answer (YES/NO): NO